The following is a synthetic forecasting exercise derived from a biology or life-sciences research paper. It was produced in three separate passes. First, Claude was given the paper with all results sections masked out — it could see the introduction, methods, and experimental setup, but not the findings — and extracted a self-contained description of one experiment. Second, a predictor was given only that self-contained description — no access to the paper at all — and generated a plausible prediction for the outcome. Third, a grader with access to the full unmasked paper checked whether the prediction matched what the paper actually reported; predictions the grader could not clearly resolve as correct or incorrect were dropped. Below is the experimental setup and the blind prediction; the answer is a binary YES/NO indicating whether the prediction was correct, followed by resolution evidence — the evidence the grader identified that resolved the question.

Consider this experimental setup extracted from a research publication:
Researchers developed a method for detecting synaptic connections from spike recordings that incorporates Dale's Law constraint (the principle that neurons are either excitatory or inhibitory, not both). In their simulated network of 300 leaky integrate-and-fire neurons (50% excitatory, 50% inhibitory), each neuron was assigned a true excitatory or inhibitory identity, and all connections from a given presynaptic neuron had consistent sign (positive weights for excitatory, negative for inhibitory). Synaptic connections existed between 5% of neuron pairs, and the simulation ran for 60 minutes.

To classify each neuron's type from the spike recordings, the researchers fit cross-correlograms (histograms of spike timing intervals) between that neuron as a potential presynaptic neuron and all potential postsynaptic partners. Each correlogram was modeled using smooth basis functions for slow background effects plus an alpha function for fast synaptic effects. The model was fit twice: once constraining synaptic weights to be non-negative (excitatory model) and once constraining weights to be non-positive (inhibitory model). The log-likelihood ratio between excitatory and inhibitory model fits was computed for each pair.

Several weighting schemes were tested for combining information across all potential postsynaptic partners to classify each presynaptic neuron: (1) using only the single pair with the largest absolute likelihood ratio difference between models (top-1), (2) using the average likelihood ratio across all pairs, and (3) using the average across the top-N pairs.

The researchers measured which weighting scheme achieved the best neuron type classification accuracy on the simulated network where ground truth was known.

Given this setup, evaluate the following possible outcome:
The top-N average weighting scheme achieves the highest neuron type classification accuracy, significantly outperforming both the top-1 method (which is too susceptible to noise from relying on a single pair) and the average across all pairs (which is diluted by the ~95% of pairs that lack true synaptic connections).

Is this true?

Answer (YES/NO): NO